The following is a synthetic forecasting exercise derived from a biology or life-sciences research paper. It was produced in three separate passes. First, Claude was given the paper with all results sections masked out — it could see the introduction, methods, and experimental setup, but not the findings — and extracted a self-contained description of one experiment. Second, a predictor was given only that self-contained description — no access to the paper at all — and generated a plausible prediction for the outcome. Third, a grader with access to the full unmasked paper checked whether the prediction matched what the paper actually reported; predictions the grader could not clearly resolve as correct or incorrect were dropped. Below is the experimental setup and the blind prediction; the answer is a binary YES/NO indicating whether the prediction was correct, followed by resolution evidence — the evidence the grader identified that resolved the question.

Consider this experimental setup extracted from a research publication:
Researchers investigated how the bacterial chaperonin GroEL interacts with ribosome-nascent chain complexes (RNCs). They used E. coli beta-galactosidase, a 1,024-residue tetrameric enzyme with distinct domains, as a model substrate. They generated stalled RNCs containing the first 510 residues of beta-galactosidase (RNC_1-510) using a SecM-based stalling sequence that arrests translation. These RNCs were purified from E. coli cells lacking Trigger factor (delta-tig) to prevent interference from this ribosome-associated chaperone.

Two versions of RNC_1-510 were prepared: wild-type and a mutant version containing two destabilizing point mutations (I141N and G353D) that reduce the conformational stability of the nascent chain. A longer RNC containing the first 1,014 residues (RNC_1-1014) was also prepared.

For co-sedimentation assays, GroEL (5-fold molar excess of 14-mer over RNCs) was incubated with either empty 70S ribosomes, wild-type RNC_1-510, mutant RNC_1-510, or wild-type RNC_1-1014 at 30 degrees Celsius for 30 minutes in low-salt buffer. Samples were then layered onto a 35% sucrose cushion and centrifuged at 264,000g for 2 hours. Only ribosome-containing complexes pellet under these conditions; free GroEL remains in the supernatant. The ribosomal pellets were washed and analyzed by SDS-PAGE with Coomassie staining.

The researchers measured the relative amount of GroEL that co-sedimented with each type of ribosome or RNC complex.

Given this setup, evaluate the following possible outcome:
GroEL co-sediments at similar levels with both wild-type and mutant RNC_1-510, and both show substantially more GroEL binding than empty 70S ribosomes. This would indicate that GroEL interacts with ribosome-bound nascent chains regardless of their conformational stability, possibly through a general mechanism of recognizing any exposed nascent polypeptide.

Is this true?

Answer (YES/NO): NO